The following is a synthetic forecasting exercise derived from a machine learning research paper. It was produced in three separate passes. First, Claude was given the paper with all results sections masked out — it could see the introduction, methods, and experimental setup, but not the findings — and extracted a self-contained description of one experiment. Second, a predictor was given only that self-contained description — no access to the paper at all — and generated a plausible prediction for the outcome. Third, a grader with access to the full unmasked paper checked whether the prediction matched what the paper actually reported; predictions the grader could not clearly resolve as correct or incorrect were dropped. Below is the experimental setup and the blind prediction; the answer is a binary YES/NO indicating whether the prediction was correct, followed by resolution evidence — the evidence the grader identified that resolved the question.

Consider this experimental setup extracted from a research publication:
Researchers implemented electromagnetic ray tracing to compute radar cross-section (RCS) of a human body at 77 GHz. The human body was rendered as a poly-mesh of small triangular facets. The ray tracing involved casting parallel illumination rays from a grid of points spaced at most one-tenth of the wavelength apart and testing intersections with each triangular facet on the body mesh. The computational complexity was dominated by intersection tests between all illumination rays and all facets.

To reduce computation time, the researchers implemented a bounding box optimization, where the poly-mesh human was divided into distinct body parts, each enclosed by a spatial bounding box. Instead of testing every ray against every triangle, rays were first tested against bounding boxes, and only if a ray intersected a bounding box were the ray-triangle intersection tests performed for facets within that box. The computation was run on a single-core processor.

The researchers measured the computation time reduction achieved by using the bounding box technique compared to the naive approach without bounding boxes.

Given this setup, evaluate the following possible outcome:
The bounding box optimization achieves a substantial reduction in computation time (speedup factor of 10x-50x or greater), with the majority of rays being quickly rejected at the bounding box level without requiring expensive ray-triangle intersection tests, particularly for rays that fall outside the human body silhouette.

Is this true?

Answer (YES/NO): YES